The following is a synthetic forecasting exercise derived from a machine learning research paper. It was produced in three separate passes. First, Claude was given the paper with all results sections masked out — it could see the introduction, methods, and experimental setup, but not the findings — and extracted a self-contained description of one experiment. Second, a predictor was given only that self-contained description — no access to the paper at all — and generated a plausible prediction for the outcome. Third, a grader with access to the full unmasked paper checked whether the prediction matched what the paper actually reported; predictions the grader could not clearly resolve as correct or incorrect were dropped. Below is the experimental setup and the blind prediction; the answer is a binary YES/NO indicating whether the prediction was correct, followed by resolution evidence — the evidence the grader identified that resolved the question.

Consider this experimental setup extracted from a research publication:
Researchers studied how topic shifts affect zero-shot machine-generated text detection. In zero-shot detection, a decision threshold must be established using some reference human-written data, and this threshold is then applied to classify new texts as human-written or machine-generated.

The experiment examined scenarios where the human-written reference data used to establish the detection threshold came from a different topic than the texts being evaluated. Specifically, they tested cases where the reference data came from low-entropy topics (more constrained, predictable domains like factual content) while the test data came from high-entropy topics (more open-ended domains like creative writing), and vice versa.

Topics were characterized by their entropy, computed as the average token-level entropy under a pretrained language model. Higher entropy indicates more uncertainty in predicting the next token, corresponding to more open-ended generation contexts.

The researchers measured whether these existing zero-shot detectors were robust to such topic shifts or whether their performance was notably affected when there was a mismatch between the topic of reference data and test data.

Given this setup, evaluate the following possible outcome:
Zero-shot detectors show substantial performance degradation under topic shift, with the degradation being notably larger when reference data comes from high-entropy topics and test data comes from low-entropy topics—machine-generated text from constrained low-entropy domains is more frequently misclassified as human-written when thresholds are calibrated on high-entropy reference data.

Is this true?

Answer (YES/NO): NO